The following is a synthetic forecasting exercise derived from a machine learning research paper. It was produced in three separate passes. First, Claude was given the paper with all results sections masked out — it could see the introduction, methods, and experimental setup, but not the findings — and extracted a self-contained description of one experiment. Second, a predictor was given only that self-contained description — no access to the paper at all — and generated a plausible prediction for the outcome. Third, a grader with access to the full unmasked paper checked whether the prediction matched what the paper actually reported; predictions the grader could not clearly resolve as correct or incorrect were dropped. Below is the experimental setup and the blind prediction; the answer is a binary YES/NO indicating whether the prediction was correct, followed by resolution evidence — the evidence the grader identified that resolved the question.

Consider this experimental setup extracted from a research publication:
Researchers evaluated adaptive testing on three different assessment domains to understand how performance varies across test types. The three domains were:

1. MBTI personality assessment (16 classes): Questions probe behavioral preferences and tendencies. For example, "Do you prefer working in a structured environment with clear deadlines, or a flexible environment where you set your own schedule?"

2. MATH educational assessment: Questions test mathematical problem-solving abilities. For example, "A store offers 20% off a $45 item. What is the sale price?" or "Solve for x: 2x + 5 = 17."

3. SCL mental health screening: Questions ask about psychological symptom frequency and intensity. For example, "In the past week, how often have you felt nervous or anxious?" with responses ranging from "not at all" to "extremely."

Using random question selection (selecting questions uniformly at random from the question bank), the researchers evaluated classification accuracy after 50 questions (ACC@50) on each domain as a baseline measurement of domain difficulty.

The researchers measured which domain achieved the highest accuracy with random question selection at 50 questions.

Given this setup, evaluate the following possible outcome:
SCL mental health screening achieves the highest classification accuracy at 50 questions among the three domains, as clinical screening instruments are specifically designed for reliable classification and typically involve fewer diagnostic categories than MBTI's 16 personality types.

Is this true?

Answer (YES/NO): NO